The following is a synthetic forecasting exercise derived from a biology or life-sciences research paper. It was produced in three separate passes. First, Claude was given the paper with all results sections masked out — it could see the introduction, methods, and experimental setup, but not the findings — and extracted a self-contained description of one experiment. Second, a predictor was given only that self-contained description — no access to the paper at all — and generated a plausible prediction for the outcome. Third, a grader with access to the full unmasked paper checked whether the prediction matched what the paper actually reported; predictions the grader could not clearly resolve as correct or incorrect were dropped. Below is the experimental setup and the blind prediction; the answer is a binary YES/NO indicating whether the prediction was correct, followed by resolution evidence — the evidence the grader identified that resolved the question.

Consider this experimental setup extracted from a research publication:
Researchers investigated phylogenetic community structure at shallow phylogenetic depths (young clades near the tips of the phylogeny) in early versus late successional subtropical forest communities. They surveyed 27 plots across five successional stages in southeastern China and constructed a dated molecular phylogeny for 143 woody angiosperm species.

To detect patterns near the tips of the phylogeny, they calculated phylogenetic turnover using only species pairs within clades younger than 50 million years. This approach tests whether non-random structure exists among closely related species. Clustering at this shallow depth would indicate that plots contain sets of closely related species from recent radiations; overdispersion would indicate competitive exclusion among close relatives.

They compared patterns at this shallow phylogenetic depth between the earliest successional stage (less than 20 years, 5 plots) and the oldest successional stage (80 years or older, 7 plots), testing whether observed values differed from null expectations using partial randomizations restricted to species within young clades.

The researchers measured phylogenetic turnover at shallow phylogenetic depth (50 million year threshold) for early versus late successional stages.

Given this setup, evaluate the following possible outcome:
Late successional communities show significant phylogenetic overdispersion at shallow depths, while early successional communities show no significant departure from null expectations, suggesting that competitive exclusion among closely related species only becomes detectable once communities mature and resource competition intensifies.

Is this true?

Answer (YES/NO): NO